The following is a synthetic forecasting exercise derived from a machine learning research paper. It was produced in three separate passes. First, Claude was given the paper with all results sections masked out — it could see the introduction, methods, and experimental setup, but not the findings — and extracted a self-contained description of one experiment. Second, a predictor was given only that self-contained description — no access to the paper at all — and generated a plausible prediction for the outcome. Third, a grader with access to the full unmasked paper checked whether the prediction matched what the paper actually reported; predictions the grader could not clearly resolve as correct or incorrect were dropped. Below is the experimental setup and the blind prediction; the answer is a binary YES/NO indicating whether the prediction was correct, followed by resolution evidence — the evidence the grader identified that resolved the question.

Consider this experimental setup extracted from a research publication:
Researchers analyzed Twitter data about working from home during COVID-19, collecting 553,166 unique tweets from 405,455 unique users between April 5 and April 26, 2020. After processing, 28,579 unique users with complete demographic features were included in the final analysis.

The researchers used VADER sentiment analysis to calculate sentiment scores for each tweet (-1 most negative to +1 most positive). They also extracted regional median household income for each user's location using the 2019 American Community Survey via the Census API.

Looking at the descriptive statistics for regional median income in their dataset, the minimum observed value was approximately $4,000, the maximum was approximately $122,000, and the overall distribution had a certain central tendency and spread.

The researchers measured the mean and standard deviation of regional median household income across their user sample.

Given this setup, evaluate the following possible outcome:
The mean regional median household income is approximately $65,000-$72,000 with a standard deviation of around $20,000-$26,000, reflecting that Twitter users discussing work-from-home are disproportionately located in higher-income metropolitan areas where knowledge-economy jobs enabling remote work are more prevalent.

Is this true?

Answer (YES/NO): NO